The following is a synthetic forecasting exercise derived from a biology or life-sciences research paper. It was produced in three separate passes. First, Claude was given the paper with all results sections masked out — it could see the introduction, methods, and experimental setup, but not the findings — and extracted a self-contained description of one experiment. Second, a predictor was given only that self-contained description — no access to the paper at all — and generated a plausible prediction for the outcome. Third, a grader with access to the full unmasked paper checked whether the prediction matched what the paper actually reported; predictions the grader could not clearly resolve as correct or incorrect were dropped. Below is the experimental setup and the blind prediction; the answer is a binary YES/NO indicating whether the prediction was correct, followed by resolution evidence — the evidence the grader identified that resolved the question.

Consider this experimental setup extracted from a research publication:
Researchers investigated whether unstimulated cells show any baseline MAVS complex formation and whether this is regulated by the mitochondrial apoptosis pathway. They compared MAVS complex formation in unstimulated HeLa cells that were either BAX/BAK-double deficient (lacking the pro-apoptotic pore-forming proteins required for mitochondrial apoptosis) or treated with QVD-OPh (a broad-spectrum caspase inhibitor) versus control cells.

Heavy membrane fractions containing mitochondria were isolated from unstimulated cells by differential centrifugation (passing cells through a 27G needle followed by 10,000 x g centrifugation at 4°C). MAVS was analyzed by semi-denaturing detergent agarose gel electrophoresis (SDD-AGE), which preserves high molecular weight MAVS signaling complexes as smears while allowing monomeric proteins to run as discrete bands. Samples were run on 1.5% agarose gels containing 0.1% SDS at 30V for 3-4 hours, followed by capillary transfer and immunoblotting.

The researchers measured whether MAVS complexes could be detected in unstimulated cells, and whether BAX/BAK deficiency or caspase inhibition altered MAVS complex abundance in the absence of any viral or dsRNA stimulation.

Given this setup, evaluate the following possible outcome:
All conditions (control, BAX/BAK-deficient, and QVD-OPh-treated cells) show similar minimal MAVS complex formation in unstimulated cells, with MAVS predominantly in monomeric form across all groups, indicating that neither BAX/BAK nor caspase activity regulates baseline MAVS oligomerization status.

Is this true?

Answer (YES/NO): NO